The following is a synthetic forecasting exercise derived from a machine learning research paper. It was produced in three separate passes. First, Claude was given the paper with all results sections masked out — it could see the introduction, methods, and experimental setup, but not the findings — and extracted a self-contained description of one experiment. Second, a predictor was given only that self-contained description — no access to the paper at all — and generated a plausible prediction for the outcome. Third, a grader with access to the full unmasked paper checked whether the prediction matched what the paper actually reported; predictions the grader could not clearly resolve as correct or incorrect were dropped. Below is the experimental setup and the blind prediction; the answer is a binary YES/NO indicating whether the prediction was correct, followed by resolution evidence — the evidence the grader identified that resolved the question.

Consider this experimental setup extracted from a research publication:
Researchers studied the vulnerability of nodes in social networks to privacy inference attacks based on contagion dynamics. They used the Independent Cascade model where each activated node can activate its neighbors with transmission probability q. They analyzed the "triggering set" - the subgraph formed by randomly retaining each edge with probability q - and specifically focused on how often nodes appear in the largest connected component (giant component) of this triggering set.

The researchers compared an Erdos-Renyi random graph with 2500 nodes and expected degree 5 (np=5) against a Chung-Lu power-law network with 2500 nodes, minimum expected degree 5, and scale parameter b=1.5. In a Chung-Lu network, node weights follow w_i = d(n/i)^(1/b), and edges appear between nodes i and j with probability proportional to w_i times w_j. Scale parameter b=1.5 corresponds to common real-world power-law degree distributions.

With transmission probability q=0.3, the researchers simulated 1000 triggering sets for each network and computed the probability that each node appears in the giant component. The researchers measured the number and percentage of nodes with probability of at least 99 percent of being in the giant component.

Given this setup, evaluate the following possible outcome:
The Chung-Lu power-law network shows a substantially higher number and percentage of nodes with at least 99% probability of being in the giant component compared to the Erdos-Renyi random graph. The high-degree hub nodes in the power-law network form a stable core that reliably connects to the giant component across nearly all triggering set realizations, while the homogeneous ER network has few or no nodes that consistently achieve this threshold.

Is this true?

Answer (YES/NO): YES